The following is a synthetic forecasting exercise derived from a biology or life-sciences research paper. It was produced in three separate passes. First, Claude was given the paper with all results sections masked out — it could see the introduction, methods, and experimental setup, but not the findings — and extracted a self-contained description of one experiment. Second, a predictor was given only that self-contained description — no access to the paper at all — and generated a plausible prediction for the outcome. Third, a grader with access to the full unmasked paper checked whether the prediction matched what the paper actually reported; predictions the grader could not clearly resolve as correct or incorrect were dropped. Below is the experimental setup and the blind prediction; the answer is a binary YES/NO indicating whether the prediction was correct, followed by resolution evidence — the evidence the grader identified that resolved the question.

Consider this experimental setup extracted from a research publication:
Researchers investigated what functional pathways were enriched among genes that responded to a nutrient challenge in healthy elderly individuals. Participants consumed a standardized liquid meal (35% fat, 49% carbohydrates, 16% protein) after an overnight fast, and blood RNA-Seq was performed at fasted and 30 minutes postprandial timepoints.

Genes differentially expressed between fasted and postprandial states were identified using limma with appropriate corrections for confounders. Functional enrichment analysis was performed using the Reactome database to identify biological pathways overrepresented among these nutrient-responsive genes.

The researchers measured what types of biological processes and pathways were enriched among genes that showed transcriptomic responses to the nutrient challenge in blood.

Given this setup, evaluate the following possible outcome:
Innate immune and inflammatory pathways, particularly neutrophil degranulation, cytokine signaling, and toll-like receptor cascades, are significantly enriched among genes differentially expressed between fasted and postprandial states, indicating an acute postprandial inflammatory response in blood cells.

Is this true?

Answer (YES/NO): YES